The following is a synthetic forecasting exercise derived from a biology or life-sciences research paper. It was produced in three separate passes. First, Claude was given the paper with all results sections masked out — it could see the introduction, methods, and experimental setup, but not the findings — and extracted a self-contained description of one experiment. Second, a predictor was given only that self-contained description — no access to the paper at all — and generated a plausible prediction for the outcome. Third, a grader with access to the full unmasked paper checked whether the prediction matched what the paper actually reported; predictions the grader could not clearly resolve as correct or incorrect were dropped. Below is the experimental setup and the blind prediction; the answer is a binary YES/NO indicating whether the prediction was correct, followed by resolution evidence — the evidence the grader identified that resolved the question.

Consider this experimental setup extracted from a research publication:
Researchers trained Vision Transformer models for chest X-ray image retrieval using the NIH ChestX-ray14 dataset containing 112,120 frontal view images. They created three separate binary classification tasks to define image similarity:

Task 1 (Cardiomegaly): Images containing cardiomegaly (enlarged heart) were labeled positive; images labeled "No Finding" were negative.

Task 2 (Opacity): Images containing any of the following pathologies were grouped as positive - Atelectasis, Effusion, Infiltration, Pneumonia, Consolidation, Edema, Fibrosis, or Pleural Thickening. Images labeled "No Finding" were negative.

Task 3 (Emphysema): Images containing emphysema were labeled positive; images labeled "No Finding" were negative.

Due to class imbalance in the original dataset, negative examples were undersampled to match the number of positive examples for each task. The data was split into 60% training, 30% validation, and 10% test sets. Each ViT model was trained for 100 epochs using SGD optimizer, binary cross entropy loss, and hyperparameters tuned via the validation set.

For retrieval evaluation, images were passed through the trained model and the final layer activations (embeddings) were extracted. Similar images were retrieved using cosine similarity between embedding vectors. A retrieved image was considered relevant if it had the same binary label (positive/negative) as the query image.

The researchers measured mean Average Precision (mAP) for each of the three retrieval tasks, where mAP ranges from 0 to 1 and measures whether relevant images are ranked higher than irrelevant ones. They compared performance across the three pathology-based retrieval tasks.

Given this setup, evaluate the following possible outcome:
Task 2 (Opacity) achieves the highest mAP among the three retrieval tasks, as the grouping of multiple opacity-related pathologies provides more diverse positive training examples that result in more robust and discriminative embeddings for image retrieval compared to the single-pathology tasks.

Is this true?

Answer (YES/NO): NO